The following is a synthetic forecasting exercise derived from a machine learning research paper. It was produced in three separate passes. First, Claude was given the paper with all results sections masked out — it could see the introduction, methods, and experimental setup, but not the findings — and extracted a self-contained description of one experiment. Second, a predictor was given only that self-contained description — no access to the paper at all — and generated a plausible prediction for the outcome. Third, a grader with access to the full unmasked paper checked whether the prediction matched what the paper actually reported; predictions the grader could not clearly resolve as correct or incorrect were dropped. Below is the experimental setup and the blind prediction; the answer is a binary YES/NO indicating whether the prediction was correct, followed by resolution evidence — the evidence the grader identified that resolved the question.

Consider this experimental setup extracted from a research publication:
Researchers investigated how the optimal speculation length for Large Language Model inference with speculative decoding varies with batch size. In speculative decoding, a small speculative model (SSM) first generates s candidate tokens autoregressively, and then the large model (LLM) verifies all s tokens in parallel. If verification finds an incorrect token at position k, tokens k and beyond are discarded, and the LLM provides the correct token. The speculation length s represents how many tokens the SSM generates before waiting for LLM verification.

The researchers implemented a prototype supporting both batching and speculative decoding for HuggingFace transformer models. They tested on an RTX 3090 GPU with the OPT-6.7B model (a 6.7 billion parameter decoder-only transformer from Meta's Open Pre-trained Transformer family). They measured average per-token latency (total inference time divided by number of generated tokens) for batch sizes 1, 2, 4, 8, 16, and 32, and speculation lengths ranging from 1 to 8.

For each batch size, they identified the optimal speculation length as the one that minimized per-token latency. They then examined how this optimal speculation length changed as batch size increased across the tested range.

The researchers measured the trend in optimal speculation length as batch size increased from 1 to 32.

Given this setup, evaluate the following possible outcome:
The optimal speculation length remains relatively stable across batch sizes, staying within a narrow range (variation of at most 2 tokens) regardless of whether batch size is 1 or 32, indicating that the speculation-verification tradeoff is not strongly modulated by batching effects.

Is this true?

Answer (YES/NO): NO